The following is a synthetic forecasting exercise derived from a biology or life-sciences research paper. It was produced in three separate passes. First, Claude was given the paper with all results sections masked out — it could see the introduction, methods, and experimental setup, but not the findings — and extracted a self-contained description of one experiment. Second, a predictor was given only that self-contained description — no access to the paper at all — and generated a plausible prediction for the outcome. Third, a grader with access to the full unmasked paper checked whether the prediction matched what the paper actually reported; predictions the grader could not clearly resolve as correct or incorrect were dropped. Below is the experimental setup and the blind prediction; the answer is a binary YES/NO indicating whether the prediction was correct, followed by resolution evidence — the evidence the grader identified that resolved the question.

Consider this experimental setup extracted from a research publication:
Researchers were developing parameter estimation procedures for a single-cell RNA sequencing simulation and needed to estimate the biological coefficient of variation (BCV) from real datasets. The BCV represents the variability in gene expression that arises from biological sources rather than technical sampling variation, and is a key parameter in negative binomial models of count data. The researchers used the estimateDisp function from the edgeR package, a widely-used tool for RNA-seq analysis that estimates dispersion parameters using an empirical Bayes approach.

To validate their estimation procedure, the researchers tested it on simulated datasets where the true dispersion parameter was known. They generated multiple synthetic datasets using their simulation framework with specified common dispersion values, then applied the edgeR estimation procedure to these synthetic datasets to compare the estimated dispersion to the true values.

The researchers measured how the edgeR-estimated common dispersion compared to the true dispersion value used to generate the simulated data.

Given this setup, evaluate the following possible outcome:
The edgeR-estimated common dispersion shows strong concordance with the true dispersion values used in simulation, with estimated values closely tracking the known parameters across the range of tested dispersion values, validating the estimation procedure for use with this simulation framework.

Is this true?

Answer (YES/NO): NO